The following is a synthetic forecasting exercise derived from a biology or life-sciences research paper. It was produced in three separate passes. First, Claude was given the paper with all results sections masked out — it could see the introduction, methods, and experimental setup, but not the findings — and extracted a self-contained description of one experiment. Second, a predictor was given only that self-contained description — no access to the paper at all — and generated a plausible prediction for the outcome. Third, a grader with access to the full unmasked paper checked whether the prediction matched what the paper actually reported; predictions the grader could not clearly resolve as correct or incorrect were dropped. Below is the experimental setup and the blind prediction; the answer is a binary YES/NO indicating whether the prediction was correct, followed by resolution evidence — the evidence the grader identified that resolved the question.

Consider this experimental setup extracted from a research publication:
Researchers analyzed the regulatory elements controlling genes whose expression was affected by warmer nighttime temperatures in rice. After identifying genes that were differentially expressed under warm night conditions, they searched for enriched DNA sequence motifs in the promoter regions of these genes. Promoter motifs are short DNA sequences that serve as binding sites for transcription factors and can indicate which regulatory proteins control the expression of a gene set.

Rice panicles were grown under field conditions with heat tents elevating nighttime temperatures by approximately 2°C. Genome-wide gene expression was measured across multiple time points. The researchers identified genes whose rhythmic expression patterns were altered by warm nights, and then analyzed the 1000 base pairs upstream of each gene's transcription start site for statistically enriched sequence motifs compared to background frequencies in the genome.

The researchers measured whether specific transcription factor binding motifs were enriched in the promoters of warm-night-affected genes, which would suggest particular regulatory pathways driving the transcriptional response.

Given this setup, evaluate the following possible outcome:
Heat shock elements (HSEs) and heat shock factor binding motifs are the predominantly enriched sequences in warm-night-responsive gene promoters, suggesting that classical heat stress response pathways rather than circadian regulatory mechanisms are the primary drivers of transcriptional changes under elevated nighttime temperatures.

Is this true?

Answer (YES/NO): NO